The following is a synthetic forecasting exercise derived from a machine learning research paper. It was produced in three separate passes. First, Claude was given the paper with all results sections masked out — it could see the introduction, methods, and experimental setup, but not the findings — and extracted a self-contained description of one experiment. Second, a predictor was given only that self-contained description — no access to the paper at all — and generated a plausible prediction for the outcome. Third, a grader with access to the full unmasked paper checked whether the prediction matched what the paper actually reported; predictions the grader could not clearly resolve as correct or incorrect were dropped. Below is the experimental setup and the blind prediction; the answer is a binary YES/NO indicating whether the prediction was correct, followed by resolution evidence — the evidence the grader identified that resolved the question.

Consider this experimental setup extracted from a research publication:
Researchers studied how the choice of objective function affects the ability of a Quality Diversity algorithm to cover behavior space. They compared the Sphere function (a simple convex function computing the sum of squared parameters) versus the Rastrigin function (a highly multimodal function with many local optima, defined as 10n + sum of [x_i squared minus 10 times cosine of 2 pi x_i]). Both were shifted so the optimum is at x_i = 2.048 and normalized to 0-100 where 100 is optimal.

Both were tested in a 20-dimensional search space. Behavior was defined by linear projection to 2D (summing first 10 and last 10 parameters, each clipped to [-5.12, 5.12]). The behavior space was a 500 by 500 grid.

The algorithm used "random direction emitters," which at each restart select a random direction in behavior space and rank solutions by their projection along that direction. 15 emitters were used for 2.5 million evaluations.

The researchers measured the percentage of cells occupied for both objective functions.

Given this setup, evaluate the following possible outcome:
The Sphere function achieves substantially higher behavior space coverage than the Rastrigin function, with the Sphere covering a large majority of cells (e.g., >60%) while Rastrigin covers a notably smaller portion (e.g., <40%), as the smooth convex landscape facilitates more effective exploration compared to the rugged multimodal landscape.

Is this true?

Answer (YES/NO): NO